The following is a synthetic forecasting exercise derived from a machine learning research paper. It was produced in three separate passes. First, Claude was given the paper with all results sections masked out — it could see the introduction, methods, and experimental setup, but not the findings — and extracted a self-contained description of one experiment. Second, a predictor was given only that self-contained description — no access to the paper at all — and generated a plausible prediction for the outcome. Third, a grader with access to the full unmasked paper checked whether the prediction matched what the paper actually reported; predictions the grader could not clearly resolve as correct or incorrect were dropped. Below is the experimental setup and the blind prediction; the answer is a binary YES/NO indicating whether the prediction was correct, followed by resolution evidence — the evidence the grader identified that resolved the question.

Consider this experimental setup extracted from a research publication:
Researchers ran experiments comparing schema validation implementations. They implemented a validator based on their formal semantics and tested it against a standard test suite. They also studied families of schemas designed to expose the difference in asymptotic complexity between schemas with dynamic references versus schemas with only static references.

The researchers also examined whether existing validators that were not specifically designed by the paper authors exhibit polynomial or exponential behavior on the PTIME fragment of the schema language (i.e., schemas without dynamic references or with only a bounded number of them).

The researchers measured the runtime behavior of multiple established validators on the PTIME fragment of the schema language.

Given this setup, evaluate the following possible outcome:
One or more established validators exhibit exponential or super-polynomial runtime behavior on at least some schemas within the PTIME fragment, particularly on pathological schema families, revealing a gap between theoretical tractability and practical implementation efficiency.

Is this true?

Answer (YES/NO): YES